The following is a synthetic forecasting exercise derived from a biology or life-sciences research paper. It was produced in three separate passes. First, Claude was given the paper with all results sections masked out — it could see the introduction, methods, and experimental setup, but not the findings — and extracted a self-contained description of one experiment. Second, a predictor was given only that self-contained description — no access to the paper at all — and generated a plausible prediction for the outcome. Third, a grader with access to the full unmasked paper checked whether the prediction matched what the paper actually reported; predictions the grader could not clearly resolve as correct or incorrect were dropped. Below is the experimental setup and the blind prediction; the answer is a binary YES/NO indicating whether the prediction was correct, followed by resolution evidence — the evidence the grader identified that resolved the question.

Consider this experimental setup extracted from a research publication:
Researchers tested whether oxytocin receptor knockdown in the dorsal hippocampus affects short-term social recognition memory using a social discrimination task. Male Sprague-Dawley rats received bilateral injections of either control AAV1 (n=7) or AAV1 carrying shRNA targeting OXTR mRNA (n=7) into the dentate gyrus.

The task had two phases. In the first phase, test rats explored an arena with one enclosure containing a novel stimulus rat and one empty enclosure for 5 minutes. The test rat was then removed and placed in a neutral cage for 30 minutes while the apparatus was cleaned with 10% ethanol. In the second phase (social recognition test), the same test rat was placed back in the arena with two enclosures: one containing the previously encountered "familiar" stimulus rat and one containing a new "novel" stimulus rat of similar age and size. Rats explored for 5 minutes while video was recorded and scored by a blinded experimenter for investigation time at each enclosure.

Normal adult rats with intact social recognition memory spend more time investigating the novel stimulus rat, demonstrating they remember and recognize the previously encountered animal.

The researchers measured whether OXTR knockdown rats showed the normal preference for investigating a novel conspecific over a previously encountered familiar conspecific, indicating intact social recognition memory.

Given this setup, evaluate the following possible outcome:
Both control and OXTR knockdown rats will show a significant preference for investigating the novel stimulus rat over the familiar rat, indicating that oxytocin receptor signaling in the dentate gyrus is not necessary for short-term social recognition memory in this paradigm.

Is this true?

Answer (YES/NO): NO